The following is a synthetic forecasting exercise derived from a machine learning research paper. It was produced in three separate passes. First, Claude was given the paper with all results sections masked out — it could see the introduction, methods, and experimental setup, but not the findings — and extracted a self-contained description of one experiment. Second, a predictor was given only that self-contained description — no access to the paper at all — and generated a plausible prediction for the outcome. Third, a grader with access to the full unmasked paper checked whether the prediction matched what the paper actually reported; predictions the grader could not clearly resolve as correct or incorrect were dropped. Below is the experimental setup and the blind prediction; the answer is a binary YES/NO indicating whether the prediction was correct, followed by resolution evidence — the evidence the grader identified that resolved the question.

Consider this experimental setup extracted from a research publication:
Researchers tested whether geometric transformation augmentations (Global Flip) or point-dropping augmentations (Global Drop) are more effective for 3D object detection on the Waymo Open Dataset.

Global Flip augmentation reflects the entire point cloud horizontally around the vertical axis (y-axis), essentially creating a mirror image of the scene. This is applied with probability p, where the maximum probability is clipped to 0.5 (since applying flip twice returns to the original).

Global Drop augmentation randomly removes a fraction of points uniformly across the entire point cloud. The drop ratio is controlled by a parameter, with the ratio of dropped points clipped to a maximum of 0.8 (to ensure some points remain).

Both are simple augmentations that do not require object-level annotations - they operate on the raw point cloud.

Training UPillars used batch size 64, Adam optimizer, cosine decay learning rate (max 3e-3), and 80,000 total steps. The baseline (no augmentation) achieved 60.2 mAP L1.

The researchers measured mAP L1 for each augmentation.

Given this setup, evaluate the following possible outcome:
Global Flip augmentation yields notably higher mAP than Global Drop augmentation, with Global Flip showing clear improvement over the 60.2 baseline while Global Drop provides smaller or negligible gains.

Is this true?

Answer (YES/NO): YES